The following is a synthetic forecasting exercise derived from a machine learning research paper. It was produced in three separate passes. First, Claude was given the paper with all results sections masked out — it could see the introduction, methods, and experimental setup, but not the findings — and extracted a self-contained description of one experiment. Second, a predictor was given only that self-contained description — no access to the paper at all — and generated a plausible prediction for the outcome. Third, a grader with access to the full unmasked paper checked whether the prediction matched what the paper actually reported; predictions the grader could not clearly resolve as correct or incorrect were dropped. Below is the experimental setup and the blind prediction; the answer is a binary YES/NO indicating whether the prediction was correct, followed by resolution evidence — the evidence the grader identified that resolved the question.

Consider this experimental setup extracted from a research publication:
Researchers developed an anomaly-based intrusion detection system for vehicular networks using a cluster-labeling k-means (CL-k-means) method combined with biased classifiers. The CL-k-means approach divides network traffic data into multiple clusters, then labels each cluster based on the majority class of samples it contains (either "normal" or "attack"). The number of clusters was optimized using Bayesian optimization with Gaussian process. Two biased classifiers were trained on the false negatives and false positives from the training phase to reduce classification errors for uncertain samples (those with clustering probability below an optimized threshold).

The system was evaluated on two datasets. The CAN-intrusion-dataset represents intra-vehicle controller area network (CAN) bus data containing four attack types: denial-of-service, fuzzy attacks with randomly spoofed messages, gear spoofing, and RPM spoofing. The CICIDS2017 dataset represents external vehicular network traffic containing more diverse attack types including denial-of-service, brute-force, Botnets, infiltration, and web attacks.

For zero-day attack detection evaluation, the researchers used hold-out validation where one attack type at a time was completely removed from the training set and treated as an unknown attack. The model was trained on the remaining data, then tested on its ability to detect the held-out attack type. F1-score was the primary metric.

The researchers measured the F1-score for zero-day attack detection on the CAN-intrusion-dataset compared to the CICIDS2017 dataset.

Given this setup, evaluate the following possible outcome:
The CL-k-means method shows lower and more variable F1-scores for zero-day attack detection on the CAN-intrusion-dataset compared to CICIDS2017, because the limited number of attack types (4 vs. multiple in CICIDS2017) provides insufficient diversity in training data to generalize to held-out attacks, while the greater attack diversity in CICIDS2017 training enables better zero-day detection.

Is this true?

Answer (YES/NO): NO